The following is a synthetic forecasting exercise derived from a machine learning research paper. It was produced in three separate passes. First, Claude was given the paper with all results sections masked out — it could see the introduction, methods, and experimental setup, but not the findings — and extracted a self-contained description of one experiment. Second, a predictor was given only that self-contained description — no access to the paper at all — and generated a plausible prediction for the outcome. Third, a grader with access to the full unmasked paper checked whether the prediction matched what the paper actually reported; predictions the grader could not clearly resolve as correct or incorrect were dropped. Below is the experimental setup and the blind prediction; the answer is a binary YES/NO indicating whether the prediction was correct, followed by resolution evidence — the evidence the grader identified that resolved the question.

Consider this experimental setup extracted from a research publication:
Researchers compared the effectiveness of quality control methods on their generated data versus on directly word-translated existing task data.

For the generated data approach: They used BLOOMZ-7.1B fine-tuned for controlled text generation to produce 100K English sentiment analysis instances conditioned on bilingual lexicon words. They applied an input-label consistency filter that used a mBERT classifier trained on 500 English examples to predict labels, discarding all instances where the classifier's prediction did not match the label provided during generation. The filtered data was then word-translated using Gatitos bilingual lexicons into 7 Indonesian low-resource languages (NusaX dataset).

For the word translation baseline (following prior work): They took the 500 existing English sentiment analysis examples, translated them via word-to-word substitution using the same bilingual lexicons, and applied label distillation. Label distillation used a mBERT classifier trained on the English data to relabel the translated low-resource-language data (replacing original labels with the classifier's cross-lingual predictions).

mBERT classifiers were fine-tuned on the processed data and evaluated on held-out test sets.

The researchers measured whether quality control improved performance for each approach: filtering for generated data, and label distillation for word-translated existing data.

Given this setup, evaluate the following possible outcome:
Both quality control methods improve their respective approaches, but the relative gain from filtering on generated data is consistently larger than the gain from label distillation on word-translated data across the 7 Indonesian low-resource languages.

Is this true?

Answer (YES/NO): NO